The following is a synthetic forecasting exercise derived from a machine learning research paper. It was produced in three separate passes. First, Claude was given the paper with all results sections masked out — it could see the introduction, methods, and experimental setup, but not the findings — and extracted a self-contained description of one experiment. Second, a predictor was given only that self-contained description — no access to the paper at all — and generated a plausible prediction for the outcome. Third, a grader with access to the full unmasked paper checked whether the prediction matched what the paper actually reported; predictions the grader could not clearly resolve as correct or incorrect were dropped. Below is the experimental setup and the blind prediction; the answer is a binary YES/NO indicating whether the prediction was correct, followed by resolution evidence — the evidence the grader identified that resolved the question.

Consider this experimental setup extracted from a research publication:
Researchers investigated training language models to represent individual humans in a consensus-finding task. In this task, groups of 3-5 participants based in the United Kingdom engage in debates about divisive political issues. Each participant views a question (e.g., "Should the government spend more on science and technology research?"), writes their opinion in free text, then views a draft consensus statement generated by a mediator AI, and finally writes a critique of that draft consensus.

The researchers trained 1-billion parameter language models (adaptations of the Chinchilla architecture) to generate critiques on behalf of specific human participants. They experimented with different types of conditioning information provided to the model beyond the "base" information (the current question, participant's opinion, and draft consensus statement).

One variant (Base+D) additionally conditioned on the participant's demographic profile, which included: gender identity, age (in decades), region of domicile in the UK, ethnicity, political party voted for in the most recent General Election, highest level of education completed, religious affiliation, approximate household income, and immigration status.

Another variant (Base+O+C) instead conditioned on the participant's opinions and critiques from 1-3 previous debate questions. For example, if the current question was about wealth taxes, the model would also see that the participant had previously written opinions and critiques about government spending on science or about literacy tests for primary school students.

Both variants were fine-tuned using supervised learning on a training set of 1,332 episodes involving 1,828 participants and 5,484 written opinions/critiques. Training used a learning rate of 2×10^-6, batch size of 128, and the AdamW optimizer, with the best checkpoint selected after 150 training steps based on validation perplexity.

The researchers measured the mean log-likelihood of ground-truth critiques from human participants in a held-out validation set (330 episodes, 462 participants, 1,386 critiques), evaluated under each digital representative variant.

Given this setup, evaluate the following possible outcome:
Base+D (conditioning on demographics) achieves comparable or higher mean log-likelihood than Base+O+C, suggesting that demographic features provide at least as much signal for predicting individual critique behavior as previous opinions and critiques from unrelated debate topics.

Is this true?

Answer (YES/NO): NO